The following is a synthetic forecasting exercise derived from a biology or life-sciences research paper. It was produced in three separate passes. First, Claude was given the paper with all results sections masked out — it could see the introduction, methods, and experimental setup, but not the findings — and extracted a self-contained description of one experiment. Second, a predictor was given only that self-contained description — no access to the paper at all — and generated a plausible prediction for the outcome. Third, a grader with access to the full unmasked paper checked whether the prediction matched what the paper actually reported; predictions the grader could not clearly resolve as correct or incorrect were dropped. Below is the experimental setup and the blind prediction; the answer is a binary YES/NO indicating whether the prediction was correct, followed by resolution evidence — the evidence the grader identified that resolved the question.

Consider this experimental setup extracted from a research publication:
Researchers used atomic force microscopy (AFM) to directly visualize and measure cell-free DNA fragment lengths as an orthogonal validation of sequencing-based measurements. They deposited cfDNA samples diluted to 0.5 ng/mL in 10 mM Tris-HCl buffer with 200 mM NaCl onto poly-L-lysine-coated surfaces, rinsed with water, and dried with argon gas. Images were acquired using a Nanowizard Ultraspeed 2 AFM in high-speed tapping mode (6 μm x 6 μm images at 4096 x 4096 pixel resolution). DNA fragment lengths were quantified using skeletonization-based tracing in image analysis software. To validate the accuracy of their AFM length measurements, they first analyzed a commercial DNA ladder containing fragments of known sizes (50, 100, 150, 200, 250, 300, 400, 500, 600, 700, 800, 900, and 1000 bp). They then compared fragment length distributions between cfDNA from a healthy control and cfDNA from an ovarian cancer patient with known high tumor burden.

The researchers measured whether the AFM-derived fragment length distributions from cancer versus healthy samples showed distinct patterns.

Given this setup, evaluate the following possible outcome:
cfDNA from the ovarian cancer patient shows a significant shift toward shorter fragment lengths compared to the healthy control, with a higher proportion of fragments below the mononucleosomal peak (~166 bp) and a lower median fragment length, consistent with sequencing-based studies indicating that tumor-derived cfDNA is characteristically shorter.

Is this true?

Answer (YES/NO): YES